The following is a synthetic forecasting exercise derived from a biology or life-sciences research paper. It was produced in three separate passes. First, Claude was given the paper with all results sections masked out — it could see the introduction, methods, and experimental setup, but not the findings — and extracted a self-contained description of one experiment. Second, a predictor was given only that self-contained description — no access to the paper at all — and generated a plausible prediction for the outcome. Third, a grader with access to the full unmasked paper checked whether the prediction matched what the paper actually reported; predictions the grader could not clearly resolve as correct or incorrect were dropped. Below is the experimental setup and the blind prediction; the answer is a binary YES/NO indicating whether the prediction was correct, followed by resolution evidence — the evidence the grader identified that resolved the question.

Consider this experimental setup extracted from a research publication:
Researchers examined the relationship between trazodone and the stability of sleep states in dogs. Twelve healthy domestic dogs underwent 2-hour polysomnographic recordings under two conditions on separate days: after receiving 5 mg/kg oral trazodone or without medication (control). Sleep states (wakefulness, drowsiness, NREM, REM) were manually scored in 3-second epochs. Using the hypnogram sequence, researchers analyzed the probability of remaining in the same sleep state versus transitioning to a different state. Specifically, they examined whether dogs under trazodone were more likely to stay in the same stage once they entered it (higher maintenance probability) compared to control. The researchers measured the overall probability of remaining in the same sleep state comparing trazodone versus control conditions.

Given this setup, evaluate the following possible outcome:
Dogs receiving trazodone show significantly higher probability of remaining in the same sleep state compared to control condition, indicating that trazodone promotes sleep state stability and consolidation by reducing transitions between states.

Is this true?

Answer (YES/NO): NO